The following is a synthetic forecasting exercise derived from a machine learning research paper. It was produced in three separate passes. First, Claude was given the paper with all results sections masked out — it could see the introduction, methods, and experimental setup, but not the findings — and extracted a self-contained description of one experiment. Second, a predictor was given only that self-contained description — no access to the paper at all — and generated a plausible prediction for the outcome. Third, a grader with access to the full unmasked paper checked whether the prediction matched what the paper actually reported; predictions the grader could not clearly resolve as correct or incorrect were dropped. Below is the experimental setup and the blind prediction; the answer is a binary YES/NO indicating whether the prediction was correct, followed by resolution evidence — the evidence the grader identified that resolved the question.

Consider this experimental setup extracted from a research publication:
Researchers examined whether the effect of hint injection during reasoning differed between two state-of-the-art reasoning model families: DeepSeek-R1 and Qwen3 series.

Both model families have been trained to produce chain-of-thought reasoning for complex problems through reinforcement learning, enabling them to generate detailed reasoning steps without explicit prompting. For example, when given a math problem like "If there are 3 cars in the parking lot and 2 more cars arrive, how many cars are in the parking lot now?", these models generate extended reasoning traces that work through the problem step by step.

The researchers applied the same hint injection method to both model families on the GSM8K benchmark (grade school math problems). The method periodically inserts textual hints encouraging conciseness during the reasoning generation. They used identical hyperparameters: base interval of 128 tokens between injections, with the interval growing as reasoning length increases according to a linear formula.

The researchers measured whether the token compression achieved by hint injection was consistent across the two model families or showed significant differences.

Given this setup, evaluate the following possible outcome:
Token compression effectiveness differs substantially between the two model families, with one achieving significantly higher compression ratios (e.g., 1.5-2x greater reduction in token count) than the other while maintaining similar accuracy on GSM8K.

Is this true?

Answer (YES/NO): YES